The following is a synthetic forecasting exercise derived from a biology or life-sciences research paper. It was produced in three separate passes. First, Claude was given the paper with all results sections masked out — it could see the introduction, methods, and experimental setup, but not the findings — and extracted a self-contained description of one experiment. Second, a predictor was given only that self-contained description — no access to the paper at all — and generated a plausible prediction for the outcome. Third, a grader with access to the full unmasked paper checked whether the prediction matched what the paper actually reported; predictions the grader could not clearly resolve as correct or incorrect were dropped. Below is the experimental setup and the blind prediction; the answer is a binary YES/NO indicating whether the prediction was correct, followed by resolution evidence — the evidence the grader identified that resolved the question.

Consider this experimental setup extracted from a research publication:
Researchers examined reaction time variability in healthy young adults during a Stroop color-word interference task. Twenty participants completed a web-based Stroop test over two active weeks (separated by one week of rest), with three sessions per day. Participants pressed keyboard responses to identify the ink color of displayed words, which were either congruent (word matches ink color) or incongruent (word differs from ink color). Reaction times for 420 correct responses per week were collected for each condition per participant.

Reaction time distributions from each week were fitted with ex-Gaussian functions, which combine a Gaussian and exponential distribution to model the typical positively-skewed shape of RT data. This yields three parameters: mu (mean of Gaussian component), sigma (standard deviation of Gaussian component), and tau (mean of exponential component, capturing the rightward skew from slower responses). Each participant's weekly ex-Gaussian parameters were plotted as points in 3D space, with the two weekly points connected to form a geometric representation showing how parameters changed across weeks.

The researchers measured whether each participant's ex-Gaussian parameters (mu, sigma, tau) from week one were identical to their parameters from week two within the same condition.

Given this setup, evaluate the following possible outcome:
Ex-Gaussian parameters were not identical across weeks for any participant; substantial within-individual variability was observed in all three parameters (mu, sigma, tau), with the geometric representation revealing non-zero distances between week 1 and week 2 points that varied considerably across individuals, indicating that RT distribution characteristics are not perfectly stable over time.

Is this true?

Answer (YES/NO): YES